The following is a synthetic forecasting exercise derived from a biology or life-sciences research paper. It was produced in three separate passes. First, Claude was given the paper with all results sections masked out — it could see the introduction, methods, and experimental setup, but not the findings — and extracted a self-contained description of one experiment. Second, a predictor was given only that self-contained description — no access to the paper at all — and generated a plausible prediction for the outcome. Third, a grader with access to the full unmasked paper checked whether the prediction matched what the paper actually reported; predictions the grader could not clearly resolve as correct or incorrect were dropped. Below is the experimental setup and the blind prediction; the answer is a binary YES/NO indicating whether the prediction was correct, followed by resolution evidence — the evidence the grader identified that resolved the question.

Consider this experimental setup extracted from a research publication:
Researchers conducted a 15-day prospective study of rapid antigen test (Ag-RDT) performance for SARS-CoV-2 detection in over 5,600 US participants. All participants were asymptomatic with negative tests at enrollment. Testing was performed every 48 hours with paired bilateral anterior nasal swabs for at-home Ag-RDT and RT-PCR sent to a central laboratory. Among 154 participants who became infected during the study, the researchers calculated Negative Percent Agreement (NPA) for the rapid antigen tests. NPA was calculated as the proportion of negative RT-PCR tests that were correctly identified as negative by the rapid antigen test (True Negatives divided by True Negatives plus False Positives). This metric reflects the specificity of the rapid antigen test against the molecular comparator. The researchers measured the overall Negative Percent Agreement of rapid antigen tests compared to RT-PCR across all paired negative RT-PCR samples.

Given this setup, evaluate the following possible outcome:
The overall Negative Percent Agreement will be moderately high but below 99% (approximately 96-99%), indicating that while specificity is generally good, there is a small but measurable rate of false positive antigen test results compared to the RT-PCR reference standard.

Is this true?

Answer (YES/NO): NO